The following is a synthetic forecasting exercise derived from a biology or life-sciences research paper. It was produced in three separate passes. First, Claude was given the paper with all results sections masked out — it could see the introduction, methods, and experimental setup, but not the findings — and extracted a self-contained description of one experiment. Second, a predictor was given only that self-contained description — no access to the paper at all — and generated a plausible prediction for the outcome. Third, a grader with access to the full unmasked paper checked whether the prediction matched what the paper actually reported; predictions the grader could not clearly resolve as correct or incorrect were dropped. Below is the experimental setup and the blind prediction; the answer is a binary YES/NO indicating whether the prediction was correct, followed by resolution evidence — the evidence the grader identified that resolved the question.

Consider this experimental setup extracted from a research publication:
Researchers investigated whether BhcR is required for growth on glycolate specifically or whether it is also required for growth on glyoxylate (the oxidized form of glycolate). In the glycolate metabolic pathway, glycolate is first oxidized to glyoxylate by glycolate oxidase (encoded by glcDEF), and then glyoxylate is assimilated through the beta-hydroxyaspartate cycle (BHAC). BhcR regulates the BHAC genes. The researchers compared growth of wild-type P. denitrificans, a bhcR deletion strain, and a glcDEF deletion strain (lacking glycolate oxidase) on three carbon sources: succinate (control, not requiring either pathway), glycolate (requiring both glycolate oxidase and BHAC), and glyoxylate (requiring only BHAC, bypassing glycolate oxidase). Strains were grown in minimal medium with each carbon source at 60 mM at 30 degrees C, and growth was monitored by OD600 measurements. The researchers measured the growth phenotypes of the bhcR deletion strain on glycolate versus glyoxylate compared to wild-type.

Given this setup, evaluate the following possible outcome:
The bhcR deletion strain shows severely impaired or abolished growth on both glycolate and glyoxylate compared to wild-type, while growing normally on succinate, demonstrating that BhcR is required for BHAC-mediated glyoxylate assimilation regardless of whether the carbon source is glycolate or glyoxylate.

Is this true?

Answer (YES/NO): YES